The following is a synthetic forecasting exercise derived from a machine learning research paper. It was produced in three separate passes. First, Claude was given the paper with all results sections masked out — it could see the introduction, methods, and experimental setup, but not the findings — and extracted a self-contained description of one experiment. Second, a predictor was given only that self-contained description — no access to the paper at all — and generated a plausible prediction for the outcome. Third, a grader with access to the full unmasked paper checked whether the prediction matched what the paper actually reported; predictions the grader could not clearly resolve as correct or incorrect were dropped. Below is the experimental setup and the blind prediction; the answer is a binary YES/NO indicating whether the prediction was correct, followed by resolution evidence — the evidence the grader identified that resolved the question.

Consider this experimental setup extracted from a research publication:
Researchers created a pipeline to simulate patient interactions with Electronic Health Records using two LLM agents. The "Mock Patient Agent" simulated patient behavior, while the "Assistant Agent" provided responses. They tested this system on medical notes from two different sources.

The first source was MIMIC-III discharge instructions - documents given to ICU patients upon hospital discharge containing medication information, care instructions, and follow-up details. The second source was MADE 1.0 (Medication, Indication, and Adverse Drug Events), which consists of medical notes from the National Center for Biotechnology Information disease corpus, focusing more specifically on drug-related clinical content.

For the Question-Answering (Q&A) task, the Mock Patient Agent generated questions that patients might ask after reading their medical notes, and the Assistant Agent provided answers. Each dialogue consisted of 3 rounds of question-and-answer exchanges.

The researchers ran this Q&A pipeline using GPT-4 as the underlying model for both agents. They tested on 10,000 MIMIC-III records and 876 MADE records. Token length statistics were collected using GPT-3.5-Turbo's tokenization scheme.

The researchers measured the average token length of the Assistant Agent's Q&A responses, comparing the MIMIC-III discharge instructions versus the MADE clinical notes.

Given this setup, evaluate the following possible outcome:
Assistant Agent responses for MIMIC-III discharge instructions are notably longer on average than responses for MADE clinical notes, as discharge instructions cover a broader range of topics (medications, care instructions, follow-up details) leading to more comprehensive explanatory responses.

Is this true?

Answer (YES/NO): NO